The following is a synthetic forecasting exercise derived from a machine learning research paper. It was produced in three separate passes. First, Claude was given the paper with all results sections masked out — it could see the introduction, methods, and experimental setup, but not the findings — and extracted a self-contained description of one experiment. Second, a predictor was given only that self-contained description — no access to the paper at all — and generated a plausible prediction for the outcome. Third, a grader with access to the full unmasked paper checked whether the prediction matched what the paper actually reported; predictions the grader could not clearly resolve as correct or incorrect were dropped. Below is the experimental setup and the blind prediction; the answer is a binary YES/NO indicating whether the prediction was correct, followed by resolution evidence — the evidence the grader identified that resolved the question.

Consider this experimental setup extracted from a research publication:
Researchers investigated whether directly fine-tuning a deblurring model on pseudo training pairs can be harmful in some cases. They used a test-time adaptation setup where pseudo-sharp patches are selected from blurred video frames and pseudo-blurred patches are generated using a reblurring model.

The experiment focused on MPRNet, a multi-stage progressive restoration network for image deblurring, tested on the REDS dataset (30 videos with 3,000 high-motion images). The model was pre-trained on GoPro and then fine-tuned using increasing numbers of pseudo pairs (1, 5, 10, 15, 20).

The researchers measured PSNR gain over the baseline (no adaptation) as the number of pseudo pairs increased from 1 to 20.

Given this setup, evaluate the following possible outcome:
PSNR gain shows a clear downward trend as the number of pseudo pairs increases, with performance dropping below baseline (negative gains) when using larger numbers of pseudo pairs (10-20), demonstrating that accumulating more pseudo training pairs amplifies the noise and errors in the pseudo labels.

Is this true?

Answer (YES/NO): YES